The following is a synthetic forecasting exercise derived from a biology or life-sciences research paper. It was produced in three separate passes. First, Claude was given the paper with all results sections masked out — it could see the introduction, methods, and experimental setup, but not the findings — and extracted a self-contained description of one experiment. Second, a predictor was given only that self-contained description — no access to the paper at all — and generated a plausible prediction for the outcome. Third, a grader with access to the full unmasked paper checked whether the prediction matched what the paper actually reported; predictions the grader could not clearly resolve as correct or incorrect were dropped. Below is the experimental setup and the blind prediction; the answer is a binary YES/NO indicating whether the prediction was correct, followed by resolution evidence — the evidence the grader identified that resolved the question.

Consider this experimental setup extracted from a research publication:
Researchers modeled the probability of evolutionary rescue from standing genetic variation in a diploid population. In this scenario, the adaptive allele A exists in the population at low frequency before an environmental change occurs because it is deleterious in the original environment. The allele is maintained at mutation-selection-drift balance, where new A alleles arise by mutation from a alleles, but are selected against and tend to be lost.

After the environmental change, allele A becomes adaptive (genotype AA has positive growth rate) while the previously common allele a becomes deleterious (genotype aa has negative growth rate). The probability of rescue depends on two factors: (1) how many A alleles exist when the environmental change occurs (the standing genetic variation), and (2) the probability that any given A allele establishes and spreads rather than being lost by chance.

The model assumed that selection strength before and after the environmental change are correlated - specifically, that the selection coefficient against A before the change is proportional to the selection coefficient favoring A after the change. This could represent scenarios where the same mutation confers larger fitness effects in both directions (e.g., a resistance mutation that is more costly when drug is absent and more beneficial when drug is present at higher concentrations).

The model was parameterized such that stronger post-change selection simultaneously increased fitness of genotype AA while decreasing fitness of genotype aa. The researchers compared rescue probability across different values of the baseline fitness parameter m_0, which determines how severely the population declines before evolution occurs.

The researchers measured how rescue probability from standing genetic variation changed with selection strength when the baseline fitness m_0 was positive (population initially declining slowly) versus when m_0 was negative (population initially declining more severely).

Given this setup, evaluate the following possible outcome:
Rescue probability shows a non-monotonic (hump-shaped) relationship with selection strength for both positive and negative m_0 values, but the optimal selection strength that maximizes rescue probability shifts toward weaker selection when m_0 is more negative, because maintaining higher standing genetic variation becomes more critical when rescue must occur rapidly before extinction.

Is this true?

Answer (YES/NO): NO